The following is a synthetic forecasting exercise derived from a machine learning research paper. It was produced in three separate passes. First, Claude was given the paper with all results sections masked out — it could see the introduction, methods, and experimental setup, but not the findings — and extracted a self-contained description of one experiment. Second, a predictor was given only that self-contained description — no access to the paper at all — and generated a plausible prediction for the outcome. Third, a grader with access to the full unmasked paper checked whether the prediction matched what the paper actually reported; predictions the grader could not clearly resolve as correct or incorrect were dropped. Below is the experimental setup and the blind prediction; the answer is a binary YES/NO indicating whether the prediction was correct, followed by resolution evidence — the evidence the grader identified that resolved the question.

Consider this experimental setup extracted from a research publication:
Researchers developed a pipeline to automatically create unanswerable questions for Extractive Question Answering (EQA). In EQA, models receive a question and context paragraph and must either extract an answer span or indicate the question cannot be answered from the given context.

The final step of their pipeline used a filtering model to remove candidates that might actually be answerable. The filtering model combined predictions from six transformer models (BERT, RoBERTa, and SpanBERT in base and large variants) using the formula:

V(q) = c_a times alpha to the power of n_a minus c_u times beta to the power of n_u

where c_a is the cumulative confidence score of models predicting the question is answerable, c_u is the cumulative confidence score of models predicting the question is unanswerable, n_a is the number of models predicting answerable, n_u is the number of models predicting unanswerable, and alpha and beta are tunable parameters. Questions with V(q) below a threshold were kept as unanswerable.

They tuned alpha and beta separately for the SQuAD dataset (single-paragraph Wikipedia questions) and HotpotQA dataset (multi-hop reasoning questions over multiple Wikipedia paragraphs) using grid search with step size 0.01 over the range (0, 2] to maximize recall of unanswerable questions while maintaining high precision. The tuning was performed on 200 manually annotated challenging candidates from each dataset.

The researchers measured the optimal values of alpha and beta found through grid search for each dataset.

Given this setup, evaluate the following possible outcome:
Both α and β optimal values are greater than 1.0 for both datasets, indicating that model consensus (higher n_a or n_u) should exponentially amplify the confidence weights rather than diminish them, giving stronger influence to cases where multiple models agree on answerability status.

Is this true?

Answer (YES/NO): NO